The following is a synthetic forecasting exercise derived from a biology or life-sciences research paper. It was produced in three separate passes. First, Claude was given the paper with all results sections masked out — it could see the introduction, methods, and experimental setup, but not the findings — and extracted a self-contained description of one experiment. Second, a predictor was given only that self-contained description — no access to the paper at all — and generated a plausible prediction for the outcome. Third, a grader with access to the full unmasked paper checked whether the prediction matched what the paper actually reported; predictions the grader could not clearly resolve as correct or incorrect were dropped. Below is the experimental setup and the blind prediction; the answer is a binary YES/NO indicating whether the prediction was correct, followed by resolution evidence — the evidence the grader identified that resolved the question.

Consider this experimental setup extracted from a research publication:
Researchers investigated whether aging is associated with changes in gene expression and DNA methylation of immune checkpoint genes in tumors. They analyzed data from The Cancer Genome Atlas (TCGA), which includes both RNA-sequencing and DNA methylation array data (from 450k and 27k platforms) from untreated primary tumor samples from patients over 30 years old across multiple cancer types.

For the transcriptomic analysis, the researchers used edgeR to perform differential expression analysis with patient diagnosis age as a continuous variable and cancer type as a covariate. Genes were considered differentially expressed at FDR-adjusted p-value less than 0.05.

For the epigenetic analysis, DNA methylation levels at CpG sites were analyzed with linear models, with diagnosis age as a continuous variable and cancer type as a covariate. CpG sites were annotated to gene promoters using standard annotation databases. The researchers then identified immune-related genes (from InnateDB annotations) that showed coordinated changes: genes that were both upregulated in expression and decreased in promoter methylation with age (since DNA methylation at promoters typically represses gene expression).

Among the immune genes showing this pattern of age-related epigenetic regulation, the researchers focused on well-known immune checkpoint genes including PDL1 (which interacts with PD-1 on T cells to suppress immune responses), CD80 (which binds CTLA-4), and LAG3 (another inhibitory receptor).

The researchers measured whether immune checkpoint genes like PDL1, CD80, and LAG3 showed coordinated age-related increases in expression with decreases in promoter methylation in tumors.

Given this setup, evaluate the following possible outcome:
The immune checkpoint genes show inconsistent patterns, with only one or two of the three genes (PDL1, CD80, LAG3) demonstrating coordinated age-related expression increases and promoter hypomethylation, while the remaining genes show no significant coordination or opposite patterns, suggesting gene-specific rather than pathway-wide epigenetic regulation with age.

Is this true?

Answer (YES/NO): NO